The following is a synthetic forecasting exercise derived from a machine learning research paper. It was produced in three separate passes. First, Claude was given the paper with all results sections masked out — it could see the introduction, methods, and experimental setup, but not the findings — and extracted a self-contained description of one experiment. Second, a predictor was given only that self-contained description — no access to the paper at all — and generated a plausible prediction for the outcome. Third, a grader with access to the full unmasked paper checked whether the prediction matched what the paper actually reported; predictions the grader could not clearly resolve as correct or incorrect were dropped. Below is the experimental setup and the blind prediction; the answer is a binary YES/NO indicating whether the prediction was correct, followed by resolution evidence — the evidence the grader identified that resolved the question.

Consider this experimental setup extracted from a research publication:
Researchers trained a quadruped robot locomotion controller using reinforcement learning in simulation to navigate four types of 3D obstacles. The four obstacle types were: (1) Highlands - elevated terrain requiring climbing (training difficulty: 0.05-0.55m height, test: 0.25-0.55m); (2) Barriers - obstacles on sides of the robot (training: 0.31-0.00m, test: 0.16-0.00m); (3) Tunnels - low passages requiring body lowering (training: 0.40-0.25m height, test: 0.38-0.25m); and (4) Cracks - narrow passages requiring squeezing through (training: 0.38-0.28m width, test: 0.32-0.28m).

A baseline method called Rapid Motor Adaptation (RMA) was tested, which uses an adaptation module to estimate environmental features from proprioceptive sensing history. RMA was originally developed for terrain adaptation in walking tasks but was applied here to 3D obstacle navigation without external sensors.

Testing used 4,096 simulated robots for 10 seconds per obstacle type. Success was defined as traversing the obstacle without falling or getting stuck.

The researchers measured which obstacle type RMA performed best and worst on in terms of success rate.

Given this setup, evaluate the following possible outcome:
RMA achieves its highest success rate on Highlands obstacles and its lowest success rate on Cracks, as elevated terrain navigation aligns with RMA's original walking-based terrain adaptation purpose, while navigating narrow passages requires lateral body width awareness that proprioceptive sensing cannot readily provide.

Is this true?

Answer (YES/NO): NO